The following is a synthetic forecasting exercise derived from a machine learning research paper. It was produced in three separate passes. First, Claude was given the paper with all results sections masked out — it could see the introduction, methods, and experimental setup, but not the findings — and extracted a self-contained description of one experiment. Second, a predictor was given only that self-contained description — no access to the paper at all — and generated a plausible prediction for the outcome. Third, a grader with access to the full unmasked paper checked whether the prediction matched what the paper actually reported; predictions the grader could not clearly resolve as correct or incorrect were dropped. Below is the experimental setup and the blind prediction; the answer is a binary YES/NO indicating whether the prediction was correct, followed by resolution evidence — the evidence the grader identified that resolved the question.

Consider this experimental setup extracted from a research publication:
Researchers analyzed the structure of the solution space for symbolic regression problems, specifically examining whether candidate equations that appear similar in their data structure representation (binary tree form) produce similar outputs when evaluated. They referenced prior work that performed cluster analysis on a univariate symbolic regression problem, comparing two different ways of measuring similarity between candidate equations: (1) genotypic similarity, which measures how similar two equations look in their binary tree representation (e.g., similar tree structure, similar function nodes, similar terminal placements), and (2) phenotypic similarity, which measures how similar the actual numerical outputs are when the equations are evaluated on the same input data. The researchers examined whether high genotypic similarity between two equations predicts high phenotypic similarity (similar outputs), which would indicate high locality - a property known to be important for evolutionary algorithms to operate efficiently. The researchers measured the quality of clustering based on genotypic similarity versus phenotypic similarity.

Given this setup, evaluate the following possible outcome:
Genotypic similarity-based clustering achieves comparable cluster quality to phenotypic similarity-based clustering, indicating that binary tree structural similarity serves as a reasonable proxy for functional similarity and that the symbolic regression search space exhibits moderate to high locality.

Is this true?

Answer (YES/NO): NO